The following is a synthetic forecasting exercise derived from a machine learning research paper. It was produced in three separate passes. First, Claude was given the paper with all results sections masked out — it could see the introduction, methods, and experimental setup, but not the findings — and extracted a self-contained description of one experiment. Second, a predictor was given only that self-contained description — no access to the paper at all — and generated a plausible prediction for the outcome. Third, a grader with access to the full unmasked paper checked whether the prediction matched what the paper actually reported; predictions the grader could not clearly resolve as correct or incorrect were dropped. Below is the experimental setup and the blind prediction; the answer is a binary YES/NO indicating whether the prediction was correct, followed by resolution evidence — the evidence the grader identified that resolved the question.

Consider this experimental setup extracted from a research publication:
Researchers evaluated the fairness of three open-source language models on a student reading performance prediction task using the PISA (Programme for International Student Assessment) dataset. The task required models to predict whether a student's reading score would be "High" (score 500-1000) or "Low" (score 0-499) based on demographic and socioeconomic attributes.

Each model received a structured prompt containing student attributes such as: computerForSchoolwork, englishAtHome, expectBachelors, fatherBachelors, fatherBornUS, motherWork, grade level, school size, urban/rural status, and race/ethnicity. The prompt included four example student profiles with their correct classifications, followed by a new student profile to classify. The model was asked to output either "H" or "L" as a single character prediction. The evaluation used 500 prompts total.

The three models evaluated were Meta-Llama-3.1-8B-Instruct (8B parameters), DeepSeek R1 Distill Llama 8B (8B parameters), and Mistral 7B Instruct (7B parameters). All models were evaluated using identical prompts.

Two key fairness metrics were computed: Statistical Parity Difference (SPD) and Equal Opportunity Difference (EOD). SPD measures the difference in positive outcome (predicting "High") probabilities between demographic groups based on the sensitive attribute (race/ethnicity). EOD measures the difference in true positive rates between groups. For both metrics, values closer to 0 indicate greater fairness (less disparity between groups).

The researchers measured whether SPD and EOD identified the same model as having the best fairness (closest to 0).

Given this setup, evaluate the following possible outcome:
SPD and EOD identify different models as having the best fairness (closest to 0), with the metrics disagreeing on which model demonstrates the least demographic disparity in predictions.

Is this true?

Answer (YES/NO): YES